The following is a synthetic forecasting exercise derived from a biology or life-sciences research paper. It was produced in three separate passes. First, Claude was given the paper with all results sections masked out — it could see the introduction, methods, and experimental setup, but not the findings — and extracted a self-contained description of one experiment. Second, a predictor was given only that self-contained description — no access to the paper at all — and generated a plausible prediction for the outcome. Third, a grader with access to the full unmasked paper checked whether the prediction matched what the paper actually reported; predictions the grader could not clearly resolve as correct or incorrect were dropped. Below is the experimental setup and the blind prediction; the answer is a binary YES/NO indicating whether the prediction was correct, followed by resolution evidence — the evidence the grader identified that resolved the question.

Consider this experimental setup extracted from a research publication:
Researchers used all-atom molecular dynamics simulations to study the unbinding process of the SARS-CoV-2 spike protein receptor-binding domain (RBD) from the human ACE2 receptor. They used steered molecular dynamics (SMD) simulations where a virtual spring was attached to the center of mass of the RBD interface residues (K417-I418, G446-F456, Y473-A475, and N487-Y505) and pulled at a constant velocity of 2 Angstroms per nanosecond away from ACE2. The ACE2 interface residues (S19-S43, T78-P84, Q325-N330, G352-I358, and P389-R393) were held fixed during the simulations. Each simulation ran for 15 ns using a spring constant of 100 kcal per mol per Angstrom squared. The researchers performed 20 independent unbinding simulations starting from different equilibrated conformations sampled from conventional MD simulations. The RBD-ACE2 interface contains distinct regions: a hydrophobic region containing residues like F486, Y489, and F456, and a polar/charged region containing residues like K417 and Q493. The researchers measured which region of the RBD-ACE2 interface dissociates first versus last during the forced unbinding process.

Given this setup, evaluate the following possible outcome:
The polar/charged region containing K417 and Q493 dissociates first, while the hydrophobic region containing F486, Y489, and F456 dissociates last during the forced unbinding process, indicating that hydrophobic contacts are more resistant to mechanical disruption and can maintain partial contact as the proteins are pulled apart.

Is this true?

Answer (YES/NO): NO